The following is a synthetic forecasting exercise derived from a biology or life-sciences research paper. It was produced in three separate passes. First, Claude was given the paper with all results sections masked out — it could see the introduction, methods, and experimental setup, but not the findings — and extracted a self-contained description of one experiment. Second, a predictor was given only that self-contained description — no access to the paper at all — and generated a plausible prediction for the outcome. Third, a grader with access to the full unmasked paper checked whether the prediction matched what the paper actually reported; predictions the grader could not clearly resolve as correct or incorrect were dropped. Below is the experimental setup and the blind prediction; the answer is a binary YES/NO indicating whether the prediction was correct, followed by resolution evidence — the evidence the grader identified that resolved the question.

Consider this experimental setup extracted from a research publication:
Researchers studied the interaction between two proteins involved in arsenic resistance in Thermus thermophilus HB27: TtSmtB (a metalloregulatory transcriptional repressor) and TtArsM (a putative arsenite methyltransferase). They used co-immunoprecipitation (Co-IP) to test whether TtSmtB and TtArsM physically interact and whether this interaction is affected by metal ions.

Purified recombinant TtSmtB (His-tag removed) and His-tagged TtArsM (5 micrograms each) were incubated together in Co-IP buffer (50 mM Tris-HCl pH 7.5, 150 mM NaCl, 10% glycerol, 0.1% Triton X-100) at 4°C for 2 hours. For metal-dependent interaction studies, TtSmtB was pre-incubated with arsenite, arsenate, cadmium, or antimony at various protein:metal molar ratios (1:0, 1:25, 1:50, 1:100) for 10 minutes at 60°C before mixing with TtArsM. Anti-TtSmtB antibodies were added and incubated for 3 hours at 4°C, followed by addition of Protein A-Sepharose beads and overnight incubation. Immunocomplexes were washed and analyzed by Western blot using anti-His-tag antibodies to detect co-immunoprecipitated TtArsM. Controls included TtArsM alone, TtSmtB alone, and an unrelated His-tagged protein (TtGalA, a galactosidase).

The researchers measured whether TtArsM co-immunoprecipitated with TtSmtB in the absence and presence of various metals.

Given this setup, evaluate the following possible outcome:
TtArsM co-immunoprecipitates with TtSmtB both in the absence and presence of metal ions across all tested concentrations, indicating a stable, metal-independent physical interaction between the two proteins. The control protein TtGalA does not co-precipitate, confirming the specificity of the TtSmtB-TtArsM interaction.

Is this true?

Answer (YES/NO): NO